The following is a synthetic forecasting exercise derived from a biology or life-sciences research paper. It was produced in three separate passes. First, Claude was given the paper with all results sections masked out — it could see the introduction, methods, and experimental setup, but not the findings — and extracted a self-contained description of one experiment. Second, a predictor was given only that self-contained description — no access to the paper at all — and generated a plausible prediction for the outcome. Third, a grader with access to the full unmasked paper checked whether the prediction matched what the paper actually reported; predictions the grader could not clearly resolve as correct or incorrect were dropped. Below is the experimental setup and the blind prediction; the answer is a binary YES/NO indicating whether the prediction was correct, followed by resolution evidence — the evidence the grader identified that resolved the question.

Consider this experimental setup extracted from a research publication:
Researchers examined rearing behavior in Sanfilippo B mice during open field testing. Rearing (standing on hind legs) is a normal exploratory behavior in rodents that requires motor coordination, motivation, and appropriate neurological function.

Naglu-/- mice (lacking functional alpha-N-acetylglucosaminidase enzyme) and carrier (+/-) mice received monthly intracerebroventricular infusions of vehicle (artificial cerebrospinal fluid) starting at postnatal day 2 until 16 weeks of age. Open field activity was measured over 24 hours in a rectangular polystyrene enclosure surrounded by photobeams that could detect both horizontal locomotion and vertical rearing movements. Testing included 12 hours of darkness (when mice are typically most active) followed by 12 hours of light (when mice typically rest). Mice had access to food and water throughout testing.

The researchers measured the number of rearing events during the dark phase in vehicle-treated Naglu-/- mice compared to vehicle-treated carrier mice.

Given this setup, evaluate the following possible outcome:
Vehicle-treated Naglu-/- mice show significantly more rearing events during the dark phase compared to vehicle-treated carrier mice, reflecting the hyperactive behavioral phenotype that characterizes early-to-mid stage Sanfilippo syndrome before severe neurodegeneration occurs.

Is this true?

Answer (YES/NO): YES